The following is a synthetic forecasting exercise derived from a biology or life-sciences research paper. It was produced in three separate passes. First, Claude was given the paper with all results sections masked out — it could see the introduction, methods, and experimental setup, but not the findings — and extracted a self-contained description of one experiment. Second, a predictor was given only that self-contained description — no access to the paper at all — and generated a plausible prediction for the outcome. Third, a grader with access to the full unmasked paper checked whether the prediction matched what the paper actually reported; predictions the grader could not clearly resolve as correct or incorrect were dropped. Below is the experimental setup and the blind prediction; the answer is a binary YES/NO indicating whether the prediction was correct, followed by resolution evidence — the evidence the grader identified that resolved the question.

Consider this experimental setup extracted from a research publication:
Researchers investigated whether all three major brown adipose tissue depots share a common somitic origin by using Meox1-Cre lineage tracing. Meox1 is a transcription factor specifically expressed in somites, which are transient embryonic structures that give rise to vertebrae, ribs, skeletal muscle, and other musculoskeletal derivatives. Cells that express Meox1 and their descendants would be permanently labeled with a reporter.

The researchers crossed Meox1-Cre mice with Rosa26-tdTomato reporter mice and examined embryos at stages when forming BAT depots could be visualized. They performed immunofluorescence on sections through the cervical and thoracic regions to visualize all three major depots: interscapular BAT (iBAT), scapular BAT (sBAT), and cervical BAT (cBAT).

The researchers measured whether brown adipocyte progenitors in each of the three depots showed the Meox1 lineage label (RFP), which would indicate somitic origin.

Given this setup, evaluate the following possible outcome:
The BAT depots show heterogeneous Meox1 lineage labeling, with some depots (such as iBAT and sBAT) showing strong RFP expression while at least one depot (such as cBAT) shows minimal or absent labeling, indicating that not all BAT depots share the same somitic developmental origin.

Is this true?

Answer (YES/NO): NO